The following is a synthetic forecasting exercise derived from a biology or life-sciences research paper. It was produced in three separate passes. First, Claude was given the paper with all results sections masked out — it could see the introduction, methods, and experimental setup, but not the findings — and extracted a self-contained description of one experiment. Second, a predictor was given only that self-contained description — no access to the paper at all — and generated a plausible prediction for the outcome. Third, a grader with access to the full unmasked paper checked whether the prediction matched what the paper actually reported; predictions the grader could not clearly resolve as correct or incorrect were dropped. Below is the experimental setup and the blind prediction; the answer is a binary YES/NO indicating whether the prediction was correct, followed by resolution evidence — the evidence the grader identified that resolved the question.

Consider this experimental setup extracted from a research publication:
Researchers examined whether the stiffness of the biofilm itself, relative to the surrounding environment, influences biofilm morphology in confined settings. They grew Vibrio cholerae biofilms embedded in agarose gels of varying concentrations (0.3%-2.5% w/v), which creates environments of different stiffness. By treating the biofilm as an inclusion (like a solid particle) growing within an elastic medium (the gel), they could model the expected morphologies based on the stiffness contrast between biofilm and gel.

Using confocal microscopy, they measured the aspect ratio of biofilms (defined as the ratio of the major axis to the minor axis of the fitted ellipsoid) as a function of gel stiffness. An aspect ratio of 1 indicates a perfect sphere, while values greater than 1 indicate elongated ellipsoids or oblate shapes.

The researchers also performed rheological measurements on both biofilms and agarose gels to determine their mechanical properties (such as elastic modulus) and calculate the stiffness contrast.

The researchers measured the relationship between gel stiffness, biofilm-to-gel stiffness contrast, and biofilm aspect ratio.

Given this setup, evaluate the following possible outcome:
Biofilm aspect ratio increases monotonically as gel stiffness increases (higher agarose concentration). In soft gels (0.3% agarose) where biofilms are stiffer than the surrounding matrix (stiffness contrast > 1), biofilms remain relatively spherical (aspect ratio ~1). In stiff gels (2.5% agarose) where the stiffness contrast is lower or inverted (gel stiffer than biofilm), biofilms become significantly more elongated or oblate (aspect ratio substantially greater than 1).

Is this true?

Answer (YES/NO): YES